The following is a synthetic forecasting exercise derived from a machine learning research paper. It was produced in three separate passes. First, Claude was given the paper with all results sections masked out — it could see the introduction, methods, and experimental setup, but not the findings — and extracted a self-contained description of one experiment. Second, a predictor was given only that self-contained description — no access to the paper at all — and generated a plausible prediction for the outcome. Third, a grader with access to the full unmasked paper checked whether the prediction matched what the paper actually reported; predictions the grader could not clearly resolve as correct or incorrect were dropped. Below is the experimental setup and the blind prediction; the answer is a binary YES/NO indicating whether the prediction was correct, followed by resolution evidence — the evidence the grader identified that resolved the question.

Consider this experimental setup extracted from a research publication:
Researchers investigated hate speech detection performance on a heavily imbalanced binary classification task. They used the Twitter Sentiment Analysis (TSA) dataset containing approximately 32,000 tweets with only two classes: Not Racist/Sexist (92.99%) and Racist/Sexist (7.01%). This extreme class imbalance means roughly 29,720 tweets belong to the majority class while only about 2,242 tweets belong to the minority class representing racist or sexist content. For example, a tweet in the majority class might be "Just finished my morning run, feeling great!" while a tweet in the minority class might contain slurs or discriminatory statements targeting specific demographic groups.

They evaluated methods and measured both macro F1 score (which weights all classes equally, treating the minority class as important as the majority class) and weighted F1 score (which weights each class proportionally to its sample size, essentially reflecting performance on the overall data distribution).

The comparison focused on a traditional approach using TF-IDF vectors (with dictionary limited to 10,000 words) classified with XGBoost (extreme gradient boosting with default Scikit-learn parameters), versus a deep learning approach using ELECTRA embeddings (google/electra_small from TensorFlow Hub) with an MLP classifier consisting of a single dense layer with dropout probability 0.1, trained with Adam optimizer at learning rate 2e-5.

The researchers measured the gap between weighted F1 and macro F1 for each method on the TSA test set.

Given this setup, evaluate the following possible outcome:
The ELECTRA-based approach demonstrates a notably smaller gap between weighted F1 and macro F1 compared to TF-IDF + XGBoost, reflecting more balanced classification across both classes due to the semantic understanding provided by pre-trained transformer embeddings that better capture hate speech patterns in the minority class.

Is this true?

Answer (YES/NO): YES